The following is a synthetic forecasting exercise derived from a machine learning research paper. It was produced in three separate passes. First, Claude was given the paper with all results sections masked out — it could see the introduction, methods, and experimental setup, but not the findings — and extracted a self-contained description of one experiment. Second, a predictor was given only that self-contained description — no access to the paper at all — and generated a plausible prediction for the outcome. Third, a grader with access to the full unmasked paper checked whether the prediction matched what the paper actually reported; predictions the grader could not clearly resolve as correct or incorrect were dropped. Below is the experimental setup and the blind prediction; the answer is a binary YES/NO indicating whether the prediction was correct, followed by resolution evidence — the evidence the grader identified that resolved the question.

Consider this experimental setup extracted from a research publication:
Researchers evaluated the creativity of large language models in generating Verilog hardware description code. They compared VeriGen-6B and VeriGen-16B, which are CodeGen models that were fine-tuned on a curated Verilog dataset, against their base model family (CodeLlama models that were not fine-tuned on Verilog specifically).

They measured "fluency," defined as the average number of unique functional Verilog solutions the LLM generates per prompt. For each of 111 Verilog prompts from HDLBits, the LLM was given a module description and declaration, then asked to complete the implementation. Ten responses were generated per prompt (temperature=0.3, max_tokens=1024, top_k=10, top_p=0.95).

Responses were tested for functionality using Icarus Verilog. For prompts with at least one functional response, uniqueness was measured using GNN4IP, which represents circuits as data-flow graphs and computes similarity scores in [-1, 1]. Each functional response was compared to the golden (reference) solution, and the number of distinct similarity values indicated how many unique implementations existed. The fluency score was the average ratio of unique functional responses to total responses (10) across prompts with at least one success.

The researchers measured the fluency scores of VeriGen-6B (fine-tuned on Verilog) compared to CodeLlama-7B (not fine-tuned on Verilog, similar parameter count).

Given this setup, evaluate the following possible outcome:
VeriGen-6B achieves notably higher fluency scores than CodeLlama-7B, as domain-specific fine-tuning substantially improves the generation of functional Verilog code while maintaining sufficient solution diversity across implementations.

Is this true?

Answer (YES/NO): NO